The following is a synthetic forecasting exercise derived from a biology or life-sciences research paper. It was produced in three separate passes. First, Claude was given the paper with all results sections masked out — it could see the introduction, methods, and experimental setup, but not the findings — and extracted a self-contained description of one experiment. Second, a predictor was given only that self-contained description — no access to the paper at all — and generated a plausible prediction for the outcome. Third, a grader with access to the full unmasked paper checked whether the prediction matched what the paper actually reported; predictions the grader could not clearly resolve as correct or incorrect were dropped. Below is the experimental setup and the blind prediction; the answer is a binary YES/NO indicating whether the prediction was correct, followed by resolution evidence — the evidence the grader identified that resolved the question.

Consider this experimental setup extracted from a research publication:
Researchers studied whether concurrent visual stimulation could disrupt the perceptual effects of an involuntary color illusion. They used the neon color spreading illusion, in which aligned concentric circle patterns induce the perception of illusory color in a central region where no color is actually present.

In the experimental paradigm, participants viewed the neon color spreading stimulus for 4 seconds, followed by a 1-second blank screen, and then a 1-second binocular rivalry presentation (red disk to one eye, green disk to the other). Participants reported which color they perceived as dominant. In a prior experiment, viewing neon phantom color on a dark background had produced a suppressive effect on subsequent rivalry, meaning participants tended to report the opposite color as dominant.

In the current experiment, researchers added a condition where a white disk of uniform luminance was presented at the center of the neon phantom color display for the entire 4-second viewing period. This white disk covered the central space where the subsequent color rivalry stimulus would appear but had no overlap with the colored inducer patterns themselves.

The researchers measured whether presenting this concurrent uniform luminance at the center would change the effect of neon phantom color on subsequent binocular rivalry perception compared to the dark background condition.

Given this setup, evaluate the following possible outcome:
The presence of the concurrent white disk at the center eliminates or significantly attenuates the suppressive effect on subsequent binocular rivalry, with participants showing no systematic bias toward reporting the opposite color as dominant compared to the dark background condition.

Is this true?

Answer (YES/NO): YES